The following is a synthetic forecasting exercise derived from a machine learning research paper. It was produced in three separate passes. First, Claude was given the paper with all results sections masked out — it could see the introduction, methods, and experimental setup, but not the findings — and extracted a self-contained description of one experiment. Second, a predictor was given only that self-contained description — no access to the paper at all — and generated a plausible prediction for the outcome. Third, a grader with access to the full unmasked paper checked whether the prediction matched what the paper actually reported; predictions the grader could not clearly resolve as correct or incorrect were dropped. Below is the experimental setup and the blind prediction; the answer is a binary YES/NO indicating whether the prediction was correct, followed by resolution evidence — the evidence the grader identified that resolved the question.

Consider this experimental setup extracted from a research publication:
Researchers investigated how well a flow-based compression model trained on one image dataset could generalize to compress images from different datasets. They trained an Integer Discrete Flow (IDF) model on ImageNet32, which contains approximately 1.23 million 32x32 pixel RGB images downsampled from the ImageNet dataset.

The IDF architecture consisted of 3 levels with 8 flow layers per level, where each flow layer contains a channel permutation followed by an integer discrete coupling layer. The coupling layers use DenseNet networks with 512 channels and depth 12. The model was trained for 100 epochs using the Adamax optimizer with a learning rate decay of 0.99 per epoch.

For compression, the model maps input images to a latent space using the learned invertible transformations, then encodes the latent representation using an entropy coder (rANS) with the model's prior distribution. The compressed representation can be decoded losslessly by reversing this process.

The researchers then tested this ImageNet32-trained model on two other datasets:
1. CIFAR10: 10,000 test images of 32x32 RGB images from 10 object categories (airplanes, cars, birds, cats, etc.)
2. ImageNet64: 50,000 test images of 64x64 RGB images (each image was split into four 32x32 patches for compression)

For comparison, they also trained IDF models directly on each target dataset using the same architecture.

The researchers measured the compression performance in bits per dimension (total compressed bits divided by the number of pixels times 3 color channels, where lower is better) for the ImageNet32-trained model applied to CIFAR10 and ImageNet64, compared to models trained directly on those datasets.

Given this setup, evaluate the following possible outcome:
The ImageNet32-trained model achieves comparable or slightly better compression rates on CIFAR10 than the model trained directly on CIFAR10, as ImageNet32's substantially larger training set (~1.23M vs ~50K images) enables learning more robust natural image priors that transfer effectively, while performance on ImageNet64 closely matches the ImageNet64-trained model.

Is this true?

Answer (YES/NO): NO